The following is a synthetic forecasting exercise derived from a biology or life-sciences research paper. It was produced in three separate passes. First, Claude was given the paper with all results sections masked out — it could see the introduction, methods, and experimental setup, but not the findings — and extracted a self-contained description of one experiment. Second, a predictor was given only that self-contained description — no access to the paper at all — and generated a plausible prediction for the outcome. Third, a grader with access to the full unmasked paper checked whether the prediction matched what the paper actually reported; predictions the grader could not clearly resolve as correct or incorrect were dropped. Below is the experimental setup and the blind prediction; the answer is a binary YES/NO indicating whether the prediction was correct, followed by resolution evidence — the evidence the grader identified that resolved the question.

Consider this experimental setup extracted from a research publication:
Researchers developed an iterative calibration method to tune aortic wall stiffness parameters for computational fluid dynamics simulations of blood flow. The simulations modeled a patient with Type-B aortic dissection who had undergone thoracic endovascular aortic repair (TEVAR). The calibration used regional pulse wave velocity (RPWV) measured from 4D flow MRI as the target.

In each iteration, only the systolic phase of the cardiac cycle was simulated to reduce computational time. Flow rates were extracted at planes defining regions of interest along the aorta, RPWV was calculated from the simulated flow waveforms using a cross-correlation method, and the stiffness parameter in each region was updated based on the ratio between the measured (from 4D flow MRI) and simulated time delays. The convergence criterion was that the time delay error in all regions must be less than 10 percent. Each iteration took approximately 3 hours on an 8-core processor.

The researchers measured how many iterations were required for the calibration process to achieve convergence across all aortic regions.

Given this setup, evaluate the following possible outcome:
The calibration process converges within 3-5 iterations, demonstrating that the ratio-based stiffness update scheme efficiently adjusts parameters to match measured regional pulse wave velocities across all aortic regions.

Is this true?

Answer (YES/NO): NO